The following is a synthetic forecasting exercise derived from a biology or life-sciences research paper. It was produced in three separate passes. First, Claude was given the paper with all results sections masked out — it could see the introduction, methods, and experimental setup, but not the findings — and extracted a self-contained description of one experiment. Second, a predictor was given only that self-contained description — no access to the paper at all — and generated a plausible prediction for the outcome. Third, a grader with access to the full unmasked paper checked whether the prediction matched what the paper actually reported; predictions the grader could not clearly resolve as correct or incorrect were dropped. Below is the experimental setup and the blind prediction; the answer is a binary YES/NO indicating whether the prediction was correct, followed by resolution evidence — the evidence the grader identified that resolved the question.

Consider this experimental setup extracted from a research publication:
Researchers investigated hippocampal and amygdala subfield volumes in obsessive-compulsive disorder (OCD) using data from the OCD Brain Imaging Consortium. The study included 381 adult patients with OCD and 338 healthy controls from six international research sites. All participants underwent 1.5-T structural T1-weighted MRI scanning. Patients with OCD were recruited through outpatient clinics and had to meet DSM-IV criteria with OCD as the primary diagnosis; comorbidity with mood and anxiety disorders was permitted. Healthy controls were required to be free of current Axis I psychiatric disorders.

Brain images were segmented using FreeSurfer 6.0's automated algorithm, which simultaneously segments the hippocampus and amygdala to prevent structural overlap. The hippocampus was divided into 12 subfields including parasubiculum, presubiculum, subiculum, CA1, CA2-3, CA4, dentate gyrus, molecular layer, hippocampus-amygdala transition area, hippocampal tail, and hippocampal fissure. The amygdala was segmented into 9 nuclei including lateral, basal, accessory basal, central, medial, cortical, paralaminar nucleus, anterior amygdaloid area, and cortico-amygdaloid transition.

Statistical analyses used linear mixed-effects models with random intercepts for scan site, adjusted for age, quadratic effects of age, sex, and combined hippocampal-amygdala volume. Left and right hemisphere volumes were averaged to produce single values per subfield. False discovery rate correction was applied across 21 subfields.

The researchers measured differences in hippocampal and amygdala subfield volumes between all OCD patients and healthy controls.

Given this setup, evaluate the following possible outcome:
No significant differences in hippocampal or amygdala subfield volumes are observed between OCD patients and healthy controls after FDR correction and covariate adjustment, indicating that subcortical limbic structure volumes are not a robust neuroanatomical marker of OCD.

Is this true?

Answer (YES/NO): YES